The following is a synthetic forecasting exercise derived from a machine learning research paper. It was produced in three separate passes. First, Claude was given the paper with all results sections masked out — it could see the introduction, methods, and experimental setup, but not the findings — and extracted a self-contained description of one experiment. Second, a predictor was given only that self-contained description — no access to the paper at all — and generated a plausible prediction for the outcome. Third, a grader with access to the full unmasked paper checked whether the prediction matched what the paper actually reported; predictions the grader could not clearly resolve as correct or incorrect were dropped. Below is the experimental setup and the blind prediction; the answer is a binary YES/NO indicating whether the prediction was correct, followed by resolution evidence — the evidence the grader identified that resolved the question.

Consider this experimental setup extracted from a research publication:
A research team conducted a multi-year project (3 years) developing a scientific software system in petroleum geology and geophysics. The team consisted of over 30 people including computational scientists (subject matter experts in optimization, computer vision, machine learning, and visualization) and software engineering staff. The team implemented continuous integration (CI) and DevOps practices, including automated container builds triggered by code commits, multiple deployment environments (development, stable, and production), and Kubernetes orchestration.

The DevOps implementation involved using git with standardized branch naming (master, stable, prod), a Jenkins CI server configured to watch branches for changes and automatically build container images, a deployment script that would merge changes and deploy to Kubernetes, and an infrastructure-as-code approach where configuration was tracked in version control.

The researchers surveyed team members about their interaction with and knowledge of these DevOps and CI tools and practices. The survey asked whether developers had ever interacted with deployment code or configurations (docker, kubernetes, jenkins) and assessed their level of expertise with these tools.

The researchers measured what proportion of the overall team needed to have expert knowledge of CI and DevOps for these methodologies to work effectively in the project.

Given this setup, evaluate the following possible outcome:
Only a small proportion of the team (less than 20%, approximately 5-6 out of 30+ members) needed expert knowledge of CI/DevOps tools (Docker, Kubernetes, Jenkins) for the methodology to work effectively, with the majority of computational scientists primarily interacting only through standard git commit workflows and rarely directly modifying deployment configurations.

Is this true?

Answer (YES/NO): YES